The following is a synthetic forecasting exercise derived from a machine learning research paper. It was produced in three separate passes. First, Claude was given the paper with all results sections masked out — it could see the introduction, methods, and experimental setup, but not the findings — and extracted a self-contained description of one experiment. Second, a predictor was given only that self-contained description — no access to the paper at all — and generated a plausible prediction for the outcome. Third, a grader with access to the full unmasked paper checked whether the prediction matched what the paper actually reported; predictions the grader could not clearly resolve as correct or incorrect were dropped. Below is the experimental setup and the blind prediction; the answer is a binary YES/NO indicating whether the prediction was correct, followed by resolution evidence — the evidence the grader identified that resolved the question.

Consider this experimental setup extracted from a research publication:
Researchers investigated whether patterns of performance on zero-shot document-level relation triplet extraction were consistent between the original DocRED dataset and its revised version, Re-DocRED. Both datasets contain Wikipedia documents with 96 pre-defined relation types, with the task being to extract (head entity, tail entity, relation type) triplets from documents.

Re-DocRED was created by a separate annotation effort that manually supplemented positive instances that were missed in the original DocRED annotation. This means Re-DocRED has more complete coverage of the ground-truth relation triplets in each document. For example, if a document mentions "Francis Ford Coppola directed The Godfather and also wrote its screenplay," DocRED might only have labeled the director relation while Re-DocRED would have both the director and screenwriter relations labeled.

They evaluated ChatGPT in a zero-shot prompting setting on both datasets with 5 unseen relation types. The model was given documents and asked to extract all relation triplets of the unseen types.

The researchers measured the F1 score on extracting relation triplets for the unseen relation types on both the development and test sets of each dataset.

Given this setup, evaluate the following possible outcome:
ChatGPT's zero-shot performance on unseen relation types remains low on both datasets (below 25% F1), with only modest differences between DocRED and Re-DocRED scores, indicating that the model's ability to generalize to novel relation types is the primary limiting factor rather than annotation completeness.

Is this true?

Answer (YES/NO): YES